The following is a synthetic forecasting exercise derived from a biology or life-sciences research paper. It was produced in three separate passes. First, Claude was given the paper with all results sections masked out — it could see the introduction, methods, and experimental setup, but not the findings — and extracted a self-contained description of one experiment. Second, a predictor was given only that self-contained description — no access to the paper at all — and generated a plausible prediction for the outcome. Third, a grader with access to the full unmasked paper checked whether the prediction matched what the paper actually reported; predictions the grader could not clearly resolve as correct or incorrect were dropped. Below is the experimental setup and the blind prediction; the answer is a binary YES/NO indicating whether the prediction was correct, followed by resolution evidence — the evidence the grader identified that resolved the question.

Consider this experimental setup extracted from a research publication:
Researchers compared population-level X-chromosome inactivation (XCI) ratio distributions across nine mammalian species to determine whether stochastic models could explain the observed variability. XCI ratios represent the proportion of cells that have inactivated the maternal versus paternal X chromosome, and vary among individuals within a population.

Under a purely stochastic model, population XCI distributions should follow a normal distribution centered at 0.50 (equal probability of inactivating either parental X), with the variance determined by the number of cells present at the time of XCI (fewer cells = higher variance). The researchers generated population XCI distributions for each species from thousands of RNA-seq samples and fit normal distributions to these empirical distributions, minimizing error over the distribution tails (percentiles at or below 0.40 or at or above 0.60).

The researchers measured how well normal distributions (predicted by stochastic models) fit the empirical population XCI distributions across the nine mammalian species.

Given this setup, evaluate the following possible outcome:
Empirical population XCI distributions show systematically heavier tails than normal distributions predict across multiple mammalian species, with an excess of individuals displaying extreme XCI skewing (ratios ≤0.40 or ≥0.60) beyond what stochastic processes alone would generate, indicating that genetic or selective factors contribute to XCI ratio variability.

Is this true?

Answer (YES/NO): NO